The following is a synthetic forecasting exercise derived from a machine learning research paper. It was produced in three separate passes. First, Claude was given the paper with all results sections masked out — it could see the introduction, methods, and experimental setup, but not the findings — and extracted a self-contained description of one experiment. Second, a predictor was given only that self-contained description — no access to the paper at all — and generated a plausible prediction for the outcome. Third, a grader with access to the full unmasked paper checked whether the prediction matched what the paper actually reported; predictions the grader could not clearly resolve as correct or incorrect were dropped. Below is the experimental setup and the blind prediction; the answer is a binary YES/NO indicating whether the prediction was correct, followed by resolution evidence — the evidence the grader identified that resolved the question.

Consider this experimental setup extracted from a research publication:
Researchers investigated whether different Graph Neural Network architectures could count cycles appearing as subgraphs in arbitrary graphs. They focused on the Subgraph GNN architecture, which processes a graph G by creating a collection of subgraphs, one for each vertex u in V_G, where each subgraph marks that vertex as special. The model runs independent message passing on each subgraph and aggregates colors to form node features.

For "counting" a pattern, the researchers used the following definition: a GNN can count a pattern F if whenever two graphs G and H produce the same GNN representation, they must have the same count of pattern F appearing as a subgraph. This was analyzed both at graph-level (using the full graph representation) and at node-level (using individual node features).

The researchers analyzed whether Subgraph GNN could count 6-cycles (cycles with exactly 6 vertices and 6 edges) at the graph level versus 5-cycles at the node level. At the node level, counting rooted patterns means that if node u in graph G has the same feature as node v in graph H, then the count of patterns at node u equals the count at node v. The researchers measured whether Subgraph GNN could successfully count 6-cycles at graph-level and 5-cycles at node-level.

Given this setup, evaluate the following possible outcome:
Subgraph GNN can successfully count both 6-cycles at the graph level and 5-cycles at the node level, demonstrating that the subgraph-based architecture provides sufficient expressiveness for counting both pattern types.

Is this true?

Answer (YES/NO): NO